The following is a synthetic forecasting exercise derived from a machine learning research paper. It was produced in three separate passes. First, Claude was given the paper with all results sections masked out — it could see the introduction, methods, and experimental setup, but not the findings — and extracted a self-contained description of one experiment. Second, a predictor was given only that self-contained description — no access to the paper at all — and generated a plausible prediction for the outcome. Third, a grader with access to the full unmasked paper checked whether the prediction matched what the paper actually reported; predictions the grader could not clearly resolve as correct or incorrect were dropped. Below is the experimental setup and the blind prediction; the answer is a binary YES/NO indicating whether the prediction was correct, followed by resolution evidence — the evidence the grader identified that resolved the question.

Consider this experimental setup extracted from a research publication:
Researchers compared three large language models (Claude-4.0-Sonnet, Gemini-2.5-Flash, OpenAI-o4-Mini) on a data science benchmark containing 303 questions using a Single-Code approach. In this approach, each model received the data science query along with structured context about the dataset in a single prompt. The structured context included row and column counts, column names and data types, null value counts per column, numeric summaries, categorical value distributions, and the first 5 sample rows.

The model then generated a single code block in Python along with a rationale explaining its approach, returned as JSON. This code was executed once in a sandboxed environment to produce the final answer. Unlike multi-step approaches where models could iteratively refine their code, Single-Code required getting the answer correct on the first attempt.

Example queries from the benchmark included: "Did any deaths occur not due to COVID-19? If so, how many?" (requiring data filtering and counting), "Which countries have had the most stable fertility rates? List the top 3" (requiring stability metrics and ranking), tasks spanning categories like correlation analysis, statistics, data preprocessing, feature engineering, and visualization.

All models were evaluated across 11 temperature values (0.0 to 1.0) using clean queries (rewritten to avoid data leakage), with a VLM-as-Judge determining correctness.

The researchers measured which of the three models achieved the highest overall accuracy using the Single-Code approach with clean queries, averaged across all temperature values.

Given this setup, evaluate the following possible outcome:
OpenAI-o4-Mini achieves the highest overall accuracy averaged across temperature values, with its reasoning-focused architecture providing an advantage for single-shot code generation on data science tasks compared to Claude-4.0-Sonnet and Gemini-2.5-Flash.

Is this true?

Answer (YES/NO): YES